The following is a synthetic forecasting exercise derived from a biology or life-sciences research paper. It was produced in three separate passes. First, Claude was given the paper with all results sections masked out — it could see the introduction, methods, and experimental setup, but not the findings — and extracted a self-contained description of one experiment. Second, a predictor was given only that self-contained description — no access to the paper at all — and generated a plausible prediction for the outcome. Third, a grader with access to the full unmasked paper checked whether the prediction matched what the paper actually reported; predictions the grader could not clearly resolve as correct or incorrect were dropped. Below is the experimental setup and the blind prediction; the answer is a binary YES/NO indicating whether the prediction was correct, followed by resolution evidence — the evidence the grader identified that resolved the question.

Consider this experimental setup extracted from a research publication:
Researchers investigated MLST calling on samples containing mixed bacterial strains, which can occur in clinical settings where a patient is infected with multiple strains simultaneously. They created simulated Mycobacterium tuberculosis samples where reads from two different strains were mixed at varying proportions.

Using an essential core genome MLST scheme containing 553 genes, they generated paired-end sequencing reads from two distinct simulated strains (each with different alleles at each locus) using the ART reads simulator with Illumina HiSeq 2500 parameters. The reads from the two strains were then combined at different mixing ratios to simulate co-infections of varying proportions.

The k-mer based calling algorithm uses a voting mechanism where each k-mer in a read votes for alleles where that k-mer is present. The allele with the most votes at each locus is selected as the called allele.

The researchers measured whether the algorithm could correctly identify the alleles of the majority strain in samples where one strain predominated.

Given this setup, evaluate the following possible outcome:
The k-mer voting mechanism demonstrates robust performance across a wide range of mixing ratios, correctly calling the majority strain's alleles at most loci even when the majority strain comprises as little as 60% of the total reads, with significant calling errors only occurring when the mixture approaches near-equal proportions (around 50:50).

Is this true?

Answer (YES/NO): NO